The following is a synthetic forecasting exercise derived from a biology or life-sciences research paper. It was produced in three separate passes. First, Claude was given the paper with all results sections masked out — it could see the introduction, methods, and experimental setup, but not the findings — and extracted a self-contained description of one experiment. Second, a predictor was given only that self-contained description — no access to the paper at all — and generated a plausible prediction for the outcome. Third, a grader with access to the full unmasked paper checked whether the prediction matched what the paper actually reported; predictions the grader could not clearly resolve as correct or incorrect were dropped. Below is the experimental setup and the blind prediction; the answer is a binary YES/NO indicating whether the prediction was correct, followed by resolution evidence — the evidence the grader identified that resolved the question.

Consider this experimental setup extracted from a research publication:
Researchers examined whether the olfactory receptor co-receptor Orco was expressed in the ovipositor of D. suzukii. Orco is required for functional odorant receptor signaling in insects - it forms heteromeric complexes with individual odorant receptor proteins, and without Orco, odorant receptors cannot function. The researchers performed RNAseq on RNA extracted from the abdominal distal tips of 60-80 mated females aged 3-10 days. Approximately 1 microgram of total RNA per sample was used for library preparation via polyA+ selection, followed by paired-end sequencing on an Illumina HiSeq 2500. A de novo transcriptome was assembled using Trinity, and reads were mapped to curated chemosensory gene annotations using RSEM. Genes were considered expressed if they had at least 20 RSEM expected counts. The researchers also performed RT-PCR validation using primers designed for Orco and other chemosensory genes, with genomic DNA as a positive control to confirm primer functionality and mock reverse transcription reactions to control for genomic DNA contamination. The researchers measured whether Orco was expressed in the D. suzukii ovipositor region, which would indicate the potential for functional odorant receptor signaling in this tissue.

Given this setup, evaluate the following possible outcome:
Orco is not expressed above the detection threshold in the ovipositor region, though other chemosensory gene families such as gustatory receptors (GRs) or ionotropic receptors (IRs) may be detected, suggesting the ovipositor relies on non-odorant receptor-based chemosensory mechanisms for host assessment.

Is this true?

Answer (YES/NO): YES